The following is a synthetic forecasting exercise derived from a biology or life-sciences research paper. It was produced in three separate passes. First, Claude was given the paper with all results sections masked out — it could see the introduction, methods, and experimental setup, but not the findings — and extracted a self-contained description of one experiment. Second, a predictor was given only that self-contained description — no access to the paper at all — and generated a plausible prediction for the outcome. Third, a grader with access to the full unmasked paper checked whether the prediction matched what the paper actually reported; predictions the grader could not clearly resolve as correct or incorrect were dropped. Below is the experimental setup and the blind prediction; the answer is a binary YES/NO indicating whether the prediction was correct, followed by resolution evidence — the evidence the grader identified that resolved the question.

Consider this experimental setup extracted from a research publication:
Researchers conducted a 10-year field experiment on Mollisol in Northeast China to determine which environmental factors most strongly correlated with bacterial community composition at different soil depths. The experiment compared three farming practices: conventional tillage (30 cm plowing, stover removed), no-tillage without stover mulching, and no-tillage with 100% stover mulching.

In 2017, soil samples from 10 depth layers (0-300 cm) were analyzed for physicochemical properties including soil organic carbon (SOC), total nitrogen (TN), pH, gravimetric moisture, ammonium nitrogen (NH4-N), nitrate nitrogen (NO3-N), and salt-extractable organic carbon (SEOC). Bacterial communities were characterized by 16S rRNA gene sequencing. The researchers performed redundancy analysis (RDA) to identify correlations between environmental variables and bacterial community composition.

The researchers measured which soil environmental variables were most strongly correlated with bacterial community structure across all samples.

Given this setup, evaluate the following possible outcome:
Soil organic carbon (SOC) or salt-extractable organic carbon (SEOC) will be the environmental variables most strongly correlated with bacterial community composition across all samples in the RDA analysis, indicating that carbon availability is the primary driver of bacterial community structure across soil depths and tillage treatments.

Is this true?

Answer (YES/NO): NO